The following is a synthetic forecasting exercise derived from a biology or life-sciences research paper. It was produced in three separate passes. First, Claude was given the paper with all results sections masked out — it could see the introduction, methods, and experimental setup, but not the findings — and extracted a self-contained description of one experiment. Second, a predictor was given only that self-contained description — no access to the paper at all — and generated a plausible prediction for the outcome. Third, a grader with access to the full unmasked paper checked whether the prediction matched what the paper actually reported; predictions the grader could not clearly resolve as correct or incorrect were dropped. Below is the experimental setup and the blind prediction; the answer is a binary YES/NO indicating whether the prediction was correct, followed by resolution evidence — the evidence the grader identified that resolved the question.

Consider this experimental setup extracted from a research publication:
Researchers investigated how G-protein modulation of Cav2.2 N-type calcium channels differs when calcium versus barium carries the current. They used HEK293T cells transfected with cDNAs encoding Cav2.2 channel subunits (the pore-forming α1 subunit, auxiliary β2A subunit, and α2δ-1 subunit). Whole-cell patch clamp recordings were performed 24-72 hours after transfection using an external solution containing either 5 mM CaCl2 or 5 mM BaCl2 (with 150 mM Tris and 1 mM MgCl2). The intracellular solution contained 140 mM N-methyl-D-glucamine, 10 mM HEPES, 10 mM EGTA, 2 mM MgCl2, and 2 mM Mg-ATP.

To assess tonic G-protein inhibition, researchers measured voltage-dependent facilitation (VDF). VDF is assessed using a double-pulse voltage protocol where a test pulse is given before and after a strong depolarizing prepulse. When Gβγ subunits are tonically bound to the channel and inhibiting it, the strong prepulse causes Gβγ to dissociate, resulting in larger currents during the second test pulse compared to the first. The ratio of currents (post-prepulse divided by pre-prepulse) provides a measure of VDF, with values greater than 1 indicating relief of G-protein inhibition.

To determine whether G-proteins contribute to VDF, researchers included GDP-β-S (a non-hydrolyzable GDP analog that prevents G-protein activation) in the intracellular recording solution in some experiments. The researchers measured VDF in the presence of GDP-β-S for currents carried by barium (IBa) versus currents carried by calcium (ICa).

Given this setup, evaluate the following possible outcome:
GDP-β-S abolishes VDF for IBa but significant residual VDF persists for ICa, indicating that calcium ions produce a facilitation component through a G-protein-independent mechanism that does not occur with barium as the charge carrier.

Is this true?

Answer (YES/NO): NO